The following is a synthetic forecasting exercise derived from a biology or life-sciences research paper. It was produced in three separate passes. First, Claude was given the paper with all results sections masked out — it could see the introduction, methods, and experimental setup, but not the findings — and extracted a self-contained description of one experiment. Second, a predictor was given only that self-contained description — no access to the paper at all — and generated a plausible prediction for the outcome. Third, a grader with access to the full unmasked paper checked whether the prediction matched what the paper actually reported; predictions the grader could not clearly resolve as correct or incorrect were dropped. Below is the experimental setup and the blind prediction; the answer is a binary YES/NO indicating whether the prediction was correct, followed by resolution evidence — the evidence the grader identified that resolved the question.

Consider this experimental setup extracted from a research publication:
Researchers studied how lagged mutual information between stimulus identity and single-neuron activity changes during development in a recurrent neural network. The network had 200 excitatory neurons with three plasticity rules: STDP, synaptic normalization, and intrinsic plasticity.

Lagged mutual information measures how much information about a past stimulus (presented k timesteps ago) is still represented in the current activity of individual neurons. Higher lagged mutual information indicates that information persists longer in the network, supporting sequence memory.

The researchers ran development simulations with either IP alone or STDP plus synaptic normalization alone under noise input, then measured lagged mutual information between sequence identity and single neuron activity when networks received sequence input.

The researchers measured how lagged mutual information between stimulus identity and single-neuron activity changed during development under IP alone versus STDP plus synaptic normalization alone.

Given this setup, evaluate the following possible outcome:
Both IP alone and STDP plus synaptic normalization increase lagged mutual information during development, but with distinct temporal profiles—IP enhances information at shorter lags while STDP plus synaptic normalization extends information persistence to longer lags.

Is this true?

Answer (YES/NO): NO